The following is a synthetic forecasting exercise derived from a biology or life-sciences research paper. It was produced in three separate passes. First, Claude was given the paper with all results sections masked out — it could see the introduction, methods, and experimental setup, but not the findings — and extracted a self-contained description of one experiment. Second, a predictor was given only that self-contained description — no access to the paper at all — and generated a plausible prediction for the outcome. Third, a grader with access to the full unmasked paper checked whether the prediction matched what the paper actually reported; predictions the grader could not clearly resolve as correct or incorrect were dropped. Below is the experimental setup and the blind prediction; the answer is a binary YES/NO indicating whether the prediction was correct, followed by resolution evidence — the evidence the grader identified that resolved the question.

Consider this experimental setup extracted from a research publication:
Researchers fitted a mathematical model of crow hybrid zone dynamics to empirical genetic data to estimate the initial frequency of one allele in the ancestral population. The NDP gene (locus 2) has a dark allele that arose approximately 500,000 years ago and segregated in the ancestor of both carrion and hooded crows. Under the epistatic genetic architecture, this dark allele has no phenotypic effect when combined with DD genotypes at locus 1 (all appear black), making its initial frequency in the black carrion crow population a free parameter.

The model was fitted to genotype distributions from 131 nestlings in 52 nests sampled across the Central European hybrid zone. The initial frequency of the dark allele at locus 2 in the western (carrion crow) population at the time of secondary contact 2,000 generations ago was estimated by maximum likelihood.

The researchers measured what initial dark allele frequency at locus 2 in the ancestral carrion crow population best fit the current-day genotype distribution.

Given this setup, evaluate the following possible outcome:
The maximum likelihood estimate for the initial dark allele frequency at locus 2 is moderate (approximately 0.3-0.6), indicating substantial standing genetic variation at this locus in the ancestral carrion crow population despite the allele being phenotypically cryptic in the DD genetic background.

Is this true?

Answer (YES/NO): NO